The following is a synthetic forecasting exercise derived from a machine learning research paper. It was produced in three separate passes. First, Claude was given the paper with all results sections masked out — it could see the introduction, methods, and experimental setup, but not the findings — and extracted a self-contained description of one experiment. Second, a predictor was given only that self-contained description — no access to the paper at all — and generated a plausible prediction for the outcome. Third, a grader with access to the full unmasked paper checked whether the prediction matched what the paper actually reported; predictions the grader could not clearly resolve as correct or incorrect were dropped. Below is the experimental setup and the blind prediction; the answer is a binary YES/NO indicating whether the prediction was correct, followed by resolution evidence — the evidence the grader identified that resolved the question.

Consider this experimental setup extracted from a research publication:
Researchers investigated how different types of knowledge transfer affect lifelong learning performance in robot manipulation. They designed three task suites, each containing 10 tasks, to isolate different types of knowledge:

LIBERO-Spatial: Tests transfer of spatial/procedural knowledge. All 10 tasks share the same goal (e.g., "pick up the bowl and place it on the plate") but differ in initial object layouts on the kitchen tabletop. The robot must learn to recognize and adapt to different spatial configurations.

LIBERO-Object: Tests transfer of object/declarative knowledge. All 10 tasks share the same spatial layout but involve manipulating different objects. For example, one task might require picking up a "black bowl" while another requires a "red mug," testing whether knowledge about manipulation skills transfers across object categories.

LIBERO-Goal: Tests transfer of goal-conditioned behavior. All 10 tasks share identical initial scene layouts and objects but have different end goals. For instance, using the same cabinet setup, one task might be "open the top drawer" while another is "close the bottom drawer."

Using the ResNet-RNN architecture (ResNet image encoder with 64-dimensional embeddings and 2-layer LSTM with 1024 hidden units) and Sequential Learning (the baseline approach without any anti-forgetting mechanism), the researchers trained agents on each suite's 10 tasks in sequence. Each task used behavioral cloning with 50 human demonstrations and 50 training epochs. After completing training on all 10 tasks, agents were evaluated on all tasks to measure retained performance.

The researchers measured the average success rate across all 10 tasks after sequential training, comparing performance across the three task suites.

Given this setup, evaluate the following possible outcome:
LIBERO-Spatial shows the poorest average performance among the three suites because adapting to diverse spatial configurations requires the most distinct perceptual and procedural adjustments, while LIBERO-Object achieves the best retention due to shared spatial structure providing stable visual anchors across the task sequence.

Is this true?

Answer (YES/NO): NO